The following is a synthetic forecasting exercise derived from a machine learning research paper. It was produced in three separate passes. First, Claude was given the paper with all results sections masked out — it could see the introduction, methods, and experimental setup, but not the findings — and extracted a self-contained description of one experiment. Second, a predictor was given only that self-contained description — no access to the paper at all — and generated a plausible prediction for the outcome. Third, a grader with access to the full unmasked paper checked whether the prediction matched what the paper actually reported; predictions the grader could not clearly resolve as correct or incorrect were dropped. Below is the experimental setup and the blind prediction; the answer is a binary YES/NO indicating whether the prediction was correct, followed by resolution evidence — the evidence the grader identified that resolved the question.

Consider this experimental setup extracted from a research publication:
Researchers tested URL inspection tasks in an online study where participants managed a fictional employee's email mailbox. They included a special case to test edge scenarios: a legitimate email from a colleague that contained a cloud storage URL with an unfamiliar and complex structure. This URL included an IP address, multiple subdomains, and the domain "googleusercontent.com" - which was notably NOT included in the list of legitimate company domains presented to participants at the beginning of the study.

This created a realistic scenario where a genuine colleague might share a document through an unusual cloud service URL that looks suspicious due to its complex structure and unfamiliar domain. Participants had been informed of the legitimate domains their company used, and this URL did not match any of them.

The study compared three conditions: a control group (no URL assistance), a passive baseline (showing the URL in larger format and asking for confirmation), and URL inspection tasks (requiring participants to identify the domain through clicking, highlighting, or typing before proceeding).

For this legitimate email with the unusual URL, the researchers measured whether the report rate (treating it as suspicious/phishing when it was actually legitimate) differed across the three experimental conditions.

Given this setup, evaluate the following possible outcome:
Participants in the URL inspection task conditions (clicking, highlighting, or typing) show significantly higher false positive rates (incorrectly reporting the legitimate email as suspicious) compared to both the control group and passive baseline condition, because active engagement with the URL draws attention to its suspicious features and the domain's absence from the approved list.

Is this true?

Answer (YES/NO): NO